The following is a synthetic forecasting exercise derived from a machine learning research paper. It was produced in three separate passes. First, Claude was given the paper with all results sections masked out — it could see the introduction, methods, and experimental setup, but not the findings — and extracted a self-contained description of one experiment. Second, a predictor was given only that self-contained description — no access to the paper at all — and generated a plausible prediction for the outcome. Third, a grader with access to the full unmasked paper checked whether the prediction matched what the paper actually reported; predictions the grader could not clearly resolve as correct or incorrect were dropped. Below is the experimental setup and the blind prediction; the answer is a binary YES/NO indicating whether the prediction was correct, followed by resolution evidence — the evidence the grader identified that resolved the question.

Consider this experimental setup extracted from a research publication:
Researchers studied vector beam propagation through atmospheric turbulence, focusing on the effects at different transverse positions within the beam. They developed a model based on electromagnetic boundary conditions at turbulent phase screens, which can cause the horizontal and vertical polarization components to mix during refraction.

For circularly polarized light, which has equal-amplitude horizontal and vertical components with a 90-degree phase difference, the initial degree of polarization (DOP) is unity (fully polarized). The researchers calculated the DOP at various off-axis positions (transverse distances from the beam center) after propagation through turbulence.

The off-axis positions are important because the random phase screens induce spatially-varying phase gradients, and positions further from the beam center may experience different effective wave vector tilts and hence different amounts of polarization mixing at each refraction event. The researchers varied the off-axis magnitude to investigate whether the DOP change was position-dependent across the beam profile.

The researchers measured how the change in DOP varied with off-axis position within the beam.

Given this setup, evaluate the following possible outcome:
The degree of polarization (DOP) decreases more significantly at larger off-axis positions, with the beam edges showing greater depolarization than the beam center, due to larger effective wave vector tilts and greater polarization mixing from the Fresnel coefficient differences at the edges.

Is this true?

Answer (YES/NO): YES